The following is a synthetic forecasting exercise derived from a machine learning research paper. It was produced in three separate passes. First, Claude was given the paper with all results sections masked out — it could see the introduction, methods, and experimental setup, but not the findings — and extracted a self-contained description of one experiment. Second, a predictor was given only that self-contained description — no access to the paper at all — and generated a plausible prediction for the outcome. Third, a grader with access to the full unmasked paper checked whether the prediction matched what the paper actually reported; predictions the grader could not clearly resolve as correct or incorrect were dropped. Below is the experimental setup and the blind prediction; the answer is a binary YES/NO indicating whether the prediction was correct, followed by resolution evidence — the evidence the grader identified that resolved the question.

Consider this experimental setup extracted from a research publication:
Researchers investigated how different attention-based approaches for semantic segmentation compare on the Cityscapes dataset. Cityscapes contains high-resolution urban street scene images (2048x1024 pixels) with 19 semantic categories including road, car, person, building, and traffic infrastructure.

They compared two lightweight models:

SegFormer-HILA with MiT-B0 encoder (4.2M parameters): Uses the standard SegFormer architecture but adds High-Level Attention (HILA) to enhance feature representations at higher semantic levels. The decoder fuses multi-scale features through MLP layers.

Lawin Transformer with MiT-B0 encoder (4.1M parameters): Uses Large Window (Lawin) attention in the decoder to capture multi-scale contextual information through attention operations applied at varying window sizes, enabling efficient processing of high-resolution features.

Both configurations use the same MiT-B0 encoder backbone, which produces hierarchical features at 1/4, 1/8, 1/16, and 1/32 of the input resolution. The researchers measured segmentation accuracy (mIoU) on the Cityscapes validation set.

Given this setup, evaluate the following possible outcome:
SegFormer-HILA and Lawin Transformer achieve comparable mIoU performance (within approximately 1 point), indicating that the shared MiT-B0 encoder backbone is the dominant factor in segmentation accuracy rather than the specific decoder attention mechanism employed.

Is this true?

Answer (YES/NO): YES